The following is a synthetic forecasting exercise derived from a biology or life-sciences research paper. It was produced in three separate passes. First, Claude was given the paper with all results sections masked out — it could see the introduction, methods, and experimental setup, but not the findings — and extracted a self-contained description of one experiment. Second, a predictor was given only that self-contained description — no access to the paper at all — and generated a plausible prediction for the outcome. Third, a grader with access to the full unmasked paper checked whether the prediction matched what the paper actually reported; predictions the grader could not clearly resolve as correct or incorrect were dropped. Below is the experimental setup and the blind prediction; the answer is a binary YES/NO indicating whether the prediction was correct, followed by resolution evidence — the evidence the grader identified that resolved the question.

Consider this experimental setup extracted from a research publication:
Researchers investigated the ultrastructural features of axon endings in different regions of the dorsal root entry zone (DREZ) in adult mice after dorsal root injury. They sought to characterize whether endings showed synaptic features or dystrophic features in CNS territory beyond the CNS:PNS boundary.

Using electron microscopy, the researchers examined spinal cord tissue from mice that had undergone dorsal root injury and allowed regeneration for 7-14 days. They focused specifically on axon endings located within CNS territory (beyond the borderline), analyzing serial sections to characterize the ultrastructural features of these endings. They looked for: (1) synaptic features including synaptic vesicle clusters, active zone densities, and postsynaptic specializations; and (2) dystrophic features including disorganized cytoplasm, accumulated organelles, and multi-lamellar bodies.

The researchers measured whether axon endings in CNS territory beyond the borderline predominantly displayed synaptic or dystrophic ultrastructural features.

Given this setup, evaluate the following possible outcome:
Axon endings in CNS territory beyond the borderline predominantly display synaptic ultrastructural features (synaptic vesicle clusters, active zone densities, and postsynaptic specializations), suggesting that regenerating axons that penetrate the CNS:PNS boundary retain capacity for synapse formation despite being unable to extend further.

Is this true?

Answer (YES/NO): YES